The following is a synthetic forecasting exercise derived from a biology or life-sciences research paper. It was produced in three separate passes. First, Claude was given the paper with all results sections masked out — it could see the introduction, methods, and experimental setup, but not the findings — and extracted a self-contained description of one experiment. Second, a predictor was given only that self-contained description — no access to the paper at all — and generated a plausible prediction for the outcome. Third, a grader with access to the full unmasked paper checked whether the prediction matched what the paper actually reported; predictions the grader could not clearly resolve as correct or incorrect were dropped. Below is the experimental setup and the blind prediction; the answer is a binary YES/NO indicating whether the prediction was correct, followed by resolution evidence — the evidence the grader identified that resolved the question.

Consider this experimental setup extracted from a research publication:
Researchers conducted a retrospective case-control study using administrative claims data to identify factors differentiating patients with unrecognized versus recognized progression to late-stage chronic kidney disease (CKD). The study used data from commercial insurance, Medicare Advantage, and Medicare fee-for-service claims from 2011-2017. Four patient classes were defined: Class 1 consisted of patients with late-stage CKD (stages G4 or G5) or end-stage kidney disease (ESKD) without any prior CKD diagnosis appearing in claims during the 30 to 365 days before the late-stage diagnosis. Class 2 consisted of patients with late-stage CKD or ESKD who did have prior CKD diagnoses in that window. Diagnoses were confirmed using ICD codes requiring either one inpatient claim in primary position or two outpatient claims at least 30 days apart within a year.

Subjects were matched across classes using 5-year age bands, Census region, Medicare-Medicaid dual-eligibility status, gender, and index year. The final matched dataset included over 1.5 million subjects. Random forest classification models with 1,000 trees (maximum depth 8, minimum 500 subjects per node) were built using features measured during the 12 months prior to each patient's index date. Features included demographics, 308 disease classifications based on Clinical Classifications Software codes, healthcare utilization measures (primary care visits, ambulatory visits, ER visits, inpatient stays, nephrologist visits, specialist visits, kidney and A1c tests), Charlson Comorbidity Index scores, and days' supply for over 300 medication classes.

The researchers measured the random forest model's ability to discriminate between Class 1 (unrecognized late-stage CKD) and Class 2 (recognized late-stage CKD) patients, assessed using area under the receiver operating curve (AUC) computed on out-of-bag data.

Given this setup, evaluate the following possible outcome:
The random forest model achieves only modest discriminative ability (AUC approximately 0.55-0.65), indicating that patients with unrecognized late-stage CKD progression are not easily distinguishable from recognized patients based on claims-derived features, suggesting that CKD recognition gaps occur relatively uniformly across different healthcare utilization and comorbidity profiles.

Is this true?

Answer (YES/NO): NO